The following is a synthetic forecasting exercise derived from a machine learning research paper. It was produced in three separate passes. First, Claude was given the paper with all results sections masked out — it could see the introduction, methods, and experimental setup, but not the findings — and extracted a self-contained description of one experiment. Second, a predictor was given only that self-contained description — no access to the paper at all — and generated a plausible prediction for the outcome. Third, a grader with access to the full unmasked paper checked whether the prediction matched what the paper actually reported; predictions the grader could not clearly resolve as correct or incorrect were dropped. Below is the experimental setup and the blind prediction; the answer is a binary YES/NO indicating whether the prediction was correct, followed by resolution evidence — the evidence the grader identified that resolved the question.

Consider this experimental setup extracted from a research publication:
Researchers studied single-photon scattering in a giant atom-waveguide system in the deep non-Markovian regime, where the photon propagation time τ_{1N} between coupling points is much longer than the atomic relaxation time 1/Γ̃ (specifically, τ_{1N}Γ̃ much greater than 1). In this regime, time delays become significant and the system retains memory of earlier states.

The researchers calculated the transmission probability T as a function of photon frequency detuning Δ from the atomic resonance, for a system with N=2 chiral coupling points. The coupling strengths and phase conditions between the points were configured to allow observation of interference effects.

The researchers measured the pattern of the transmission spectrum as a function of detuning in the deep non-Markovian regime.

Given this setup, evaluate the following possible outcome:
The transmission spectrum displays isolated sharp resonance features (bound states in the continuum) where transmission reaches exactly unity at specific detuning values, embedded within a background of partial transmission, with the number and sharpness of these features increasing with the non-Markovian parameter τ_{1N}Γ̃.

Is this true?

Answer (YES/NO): NO